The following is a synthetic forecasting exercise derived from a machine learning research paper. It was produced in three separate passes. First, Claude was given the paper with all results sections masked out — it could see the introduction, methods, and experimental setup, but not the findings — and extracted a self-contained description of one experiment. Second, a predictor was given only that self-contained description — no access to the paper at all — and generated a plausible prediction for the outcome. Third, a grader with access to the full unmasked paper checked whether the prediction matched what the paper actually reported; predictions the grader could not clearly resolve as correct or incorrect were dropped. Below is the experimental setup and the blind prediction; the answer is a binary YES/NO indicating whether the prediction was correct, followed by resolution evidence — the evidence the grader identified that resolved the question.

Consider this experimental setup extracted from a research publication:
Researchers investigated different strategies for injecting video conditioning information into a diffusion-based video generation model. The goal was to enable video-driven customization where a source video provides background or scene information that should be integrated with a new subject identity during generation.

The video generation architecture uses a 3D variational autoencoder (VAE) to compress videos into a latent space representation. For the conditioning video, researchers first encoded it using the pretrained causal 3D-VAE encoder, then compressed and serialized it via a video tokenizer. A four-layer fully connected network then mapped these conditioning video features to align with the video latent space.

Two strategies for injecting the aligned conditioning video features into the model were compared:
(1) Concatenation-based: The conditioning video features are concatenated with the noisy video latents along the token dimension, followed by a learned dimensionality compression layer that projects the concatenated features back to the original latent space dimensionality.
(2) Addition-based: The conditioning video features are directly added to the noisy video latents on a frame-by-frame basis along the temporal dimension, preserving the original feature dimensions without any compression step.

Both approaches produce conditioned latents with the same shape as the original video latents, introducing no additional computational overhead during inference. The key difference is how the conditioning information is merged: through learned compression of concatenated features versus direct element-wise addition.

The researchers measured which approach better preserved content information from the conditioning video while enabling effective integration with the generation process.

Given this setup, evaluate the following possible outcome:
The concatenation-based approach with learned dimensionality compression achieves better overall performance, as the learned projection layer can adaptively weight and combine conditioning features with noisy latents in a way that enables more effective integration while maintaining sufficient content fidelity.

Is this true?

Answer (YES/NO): NO